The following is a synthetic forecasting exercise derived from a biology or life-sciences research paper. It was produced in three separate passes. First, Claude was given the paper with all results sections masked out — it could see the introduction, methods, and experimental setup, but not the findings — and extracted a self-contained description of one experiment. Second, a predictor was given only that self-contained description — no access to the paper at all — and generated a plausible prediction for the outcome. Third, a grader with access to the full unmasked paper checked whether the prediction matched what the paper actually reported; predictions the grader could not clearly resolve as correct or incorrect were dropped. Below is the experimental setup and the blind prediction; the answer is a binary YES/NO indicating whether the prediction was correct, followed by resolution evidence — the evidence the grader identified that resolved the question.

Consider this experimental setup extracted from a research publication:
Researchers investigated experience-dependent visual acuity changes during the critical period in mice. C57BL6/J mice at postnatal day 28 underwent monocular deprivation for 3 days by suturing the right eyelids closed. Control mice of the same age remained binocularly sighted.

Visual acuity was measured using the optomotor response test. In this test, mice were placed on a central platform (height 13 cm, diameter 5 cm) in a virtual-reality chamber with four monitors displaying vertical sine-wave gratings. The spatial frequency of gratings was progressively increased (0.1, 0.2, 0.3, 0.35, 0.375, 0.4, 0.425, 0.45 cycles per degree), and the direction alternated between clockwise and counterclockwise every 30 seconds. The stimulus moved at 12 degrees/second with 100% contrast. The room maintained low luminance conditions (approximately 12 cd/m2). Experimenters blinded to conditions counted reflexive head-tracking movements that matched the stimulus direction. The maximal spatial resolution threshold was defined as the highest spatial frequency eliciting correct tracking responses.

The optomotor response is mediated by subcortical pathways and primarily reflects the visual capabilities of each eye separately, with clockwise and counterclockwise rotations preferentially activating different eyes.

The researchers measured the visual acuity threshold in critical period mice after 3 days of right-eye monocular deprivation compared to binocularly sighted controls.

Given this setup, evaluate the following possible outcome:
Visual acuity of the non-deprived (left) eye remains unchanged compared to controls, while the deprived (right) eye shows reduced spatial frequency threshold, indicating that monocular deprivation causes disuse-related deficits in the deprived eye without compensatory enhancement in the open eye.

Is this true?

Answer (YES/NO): YES